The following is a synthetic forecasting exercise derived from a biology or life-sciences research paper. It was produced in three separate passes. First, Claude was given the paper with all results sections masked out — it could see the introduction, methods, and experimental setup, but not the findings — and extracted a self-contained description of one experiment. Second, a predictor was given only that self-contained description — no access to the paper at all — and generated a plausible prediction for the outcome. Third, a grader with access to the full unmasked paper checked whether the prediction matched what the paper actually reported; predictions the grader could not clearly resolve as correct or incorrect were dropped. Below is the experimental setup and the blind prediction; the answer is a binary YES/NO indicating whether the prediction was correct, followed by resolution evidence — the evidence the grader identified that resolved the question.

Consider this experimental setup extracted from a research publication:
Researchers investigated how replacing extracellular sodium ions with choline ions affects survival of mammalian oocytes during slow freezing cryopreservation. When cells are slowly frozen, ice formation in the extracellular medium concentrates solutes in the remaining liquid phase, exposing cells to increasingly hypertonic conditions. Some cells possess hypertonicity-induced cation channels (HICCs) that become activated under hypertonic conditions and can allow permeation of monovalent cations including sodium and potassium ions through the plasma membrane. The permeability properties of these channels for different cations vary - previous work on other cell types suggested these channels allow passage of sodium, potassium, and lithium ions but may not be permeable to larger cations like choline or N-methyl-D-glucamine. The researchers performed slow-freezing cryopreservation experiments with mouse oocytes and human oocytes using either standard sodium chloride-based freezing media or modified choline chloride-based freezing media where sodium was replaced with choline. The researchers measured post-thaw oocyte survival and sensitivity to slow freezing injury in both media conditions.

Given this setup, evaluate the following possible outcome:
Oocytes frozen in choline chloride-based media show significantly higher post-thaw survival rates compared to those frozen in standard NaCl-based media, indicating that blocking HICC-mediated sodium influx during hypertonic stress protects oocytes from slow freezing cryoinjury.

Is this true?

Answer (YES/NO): YES